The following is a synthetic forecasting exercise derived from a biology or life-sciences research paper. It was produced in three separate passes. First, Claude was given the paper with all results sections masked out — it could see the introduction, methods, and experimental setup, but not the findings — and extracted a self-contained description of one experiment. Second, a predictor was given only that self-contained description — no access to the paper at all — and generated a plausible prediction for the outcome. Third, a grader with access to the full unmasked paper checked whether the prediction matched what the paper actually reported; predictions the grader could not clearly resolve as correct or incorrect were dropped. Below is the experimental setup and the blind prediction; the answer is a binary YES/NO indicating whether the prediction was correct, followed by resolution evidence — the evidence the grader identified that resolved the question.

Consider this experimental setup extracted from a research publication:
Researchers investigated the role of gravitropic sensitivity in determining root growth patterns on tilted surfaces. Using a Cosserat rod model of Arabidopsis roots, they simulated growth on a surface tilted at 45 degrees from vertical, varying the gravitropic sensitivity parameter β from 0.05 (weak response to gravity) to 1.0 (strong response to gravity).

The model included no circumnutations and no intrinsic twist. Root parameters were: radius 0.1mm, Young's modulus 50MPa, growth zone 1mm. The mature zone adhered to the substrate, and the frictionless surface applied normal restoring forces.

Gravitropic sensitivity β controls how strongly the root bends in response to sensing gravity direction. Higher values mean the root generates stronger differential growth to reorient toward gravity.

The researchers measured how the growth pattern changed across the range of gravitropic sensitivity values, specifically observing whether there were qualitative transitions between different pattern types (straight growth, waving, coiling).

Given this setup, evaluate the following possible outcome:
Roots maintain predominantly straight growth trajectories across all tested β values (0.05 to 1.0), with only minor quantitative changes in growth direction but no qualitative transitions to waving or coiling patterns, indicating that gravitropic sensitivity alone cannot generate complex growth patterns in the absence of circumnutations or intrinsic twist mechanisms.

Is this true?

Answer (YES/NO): NO